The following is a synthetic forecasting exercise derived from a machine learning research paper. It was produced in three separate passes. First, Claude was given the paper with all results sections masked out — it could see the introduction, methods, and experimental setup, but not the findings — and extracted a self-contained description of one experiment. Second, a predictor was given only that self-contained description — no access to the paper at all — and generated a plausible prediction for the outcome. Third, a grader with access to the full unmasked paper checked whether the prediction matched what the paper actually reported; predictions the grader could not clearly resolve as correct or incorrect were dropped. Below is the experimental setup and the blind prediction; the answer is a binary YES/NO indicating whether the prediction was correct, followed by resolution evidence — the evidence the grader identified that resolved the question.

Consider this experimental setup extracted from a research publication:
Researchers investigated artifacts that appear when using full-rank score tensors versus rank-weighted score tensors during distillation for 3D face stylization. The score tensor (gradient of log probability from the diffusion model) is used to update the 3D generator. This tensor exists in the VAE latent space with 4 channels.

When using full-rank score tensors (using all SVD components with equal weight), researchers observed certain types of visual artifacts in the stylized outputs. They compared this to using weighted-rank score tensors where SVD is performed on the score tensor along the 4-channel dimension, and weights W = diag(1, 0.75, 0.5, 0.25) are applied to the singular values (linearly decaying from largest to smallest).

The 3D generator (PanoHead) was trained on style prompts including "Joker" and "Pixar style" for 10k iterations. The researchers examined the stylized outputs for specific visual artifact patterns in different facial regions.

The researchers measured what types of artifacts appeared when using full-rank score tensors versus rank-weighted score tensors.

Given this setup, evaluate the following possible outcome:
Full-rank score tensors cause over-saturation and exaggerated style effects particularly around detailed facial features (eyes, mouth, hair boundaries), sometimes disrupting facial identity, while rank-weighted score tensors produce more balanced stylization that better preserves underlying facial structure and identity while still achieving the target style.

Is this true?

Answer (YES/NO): NO